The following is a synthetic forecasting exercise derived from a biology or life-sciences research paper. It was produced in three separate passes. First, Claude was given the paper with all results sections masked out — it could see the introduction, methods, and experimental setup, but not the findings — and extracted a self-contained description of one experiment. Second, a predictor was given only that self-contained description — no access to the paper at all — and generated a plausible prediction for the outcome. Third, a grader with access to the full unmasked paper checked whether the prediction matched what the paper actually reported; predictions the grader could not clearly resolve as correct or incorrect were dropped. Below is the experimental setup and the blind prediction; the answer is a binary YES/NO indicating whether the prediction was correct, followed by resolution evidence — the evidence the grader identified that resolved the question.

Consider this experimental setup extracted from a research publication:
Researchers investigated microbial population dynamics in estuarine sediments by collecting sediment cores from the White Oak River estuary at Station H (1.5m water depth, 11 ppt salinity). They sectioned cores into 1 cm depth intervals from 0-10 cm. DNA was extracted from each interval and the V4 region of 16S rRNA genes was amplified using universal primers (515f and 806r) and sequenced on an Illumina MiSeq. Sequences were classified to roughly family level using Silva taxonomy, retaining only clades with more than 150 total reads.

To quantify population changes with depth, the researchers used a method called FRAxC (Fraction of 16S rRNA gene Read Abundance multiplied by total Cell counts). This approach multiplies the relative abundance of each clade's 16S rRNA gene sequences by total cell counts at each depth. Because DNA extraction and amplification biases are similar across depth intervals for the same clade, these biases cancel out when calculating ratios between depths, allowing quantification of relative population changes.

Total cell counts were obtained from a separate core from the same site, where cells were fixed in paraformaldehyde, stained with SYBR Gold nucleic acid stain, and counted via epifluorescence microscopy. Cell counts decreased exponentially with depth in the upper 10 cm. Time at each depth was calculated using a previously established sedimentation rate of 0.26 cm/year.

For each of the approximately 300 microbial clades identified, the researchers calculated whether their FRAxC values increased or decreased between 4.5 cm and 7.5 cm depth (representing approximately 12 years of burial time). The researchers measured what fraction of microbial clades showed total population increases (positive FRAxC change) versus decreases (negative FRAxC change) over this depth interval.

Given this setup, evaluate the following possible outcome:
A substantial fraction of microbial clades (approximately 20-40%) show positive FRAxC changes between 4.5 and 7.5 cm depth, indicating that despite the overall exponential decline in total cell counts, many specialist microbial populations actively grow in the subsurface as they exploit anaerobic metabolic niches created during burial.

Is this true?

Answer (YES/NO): YES